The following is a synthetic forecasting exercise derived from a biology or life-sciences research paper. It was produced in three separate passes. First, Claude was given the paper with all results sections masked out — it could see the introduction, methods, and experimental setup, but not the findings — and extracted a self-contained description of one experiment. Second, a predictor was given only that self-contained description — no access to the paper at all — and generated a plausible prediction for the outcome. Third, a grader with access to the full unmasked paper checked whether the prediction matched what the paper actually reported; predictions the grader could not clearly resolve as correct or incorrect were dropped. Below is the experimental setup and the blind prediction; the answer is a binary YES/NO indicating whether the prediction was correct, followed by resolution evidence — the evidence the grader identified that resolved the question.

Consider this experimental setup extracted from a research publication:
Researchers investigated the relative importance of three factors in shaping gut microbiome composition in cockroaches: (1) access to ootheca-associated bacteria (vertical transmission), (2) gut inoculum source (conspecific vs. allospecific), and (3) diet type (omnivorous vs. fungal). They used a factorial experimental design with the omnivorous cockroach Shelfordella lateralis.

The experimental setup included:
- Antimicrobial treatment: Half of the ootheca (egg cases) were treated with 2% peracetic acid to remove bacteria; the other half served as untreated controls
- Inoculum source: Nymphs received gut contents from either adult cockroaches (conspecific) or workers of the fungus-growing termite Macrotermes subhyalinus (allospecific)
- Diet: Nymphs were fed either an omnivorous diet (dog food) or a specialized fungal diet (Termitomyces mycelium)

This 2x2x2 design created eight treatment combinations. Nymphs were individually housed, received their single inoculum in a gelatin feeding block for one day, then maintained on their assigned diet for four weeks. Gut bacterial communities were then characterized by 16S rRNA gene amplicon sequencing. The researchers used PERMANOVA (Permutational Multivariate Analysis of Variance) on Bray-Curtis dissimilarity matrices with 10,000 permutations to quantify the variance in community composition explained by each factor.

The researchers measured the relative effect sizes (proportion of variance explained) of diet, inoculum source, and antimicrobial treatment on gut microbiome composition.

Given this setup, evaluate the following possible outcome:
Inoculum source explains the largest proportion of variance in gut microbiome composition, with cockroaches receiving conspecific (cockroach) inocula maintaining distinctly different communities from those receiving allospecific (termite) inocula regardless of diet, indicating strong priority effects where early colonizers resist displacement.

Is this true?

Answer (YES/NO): YES